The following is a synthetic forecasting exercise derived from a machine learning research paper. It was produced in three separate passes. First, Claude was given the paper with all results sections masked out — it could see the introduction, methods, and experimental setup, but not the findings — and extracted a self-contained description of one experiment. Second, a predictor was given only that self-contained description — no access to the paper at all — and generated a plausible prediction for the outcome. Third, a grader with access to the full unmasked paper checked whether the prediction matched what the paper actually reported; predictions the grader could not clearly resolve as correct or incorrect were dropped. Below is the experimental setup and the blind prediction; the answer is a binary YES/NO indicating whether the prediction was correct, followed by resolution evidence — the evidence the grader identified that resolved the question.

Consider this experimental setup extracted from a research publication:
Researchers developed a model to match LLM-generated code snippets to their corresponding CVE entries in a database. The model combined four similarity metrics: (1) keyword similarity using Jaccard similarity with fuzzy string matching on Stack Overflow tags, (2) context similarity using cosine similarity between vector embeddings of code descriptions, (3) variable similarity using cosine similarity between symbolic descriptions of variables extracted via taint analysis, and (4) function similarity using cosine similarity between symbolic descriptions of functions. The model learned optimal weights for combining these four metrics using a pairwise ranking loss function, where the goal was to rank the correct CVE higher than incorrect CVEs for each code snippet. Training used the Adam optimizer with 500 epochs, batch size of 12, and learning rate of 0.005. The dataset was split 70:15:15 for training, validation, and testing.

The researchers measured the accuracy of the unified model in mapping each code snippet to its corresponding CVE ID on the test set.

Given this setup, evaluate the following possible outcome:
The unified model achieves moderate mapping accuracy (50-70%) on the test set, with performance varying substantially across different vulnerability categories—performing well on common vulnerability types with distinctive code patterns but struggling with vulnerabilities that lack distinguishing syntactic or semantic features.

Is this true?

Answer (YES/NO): NO